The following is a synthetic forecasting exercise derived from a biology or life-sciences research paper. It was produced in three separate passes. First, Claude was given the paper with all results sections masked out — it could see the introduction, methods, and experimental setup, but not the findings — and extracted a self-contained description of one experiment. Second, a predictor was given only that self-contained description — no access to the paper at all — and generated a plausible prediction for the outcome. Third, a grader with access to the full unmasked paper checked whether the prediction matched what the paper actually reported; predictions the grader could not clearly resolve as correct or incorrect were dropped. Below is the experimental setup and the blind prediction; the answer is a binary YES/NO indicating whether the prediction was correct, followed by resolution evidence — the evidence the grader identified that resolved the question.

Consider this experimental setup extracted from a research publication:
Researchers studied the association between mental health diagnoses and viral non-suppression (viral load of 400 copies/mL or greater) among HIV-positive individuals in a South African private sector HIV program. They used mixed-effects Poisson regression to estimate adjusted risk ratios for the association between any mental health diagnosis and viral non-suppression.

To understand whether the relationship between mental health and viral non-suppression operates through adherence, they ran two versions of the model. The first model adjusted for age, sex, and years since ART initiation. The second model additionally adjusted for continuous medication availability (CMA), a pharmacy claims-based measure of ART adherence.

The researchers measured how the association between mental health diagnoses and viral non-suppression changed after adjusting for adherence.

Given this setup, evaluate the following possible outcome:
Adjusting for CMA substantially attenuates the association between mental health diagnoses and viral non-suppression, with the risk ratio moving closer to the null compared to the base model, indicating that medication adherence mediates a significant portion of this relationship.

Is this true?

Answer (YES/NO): YES